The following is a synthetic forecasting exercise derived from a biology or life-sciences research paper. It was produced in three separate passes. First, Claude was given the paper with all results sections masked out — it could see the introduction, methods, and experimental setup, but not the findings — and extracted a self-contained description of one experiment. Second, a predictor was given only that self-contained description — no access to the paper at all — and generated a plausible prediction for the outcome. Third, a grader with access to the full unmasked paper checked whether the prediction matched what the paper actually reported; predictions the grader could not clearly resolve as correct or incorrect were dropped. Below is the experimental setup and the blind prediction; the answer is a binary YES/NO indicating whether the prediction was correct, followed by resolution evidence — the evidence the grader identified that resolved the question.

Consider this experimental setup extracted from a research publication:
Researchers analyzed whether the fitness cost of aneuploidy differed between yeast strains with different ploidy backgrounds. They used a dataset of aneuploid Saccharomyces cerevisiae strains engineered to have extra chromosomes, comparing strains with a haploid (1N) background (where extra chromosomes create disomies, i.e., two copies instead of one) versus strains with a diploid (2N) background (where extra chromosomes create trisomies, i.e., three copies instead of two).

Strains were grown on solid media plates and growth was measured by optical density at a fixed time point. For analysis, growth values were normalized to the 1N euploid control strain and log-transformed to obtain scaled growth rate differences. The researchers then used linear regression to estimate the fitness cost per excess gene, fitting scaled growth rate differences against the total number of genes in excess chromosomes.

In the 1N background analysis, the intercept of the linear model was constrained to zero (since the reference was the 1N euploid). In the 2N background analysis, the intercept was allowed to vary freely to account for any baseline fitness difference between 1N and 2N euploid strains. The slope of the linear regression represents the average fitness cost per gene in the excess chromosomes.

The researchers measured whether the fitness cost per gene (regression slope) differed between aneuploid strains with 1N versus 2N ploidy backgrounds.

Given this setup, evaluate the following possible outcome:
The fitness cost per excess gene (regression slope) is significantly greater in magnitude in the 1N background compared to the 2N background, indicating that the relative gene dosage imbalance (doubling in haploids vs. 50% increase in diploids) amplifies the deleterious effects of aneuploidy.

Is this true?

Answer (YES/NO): YES